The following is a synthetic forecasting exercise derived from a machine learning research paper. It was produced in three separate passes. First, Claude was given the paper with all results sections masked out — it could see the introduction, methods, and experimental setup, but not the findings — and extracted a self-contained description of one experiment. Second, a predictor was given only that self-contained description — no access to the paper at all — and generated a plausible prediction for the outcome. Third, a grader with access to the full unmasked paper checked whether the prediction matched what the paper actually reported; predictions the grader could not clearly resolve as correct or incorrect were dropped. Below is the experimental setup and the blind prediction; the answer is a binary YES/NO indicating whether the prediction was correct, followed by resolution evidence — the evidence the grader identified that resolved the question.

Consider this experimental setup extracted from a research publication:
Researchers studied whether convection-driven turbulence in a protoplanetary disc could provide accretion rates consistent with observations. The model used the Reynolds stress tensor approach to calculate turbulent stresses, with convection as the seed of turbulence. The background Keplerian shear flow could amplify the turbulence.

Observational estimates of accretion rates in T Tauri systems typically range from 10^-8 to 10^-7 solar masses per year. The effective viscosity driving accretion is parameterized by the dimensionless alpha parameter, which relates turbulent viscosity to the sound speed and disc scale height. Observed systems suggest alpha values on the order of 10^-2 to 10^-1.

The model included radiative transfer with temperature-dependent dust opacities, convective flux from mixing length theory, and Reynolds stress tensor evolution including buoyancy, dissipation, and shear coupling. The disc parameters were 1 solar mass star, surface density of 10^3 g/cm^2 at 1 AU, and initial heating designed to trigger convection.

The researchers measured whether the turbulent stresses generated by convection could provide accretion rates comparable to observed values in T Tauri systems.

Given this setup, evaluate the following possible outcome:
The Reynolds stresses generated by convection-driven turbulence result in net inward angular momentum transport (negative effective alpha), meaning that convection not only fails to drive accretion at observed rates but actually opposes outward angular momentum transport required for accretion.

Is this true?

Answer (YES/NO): NO